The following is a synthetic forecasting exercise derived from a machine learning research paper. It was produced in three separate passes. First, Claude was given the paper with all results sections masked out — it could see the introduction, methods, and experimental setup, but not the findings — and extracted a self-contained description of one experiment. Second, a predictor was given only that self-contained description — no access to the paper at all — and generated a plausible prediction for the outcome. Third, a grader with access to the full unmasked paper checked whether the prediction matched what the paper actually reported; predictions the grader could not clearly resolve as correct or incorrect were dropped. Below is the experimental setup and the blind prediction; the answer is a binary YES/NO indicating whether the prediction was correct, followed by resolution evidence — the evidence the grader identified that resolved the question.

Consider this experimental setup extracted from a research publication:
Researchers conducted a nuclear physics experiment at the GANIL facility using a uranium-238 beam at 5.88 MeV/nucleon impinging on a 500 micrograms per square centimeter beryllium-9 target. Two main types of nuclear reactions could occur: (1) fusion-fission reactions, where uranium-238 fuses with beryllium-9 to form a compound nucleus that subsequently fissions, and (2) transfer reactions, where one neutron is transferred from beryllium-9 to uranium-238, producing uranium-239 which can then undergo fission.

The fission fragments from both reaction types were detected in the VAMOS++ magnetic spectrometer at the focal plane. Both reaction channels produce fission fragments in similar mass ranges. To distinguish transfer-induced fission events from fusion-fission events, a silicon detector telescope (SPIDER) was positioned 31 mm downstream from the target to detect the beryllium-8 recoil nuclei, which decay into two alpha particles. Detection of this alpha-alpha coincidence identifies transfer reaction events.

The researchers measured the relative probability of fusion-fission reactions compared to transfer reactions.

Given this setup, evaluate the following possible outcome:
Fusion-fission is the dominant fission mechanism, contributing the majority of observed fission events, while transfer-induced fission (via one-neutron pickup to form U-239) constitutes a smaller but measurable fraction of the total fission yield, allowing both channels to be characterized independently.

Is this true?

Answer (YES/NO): YES